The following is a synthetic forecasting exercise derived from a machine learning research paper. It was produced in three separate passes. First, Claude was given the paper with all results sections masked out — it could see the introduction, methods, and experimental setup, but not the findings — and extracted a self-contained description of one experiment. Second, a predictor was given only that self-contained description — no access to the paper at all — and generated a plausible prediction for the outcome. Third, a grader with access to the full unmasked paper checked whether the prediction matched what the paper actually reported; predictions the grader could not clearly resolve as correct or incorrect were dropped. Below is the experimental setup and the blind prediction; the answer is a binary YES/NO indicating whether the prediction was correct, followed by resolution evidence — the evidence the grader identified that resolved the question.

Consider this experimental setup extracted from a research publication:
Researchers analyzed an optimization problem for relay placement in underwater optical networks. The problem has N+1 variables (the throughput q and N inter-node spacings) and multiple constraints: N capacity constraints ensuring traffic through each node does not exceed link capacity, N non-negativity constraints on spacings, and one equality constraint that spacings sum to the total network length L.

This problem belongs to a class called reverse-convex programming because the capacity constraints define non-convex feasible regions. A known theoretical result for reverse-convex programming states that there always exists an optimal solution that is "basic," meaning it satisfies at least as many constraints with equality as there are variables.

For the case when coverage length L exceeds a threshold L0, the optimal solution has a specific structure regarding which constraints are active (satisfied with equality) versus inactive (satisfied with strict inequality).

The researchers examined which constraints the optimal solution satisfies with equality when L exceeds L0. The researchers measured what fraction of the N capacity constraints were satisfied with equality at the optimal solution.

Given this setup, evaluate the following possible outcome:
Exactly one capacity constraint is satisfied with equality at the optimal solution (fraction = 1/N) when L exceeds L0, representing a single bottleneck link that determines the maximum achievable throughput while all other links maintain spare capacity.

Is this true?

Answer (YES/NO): NO